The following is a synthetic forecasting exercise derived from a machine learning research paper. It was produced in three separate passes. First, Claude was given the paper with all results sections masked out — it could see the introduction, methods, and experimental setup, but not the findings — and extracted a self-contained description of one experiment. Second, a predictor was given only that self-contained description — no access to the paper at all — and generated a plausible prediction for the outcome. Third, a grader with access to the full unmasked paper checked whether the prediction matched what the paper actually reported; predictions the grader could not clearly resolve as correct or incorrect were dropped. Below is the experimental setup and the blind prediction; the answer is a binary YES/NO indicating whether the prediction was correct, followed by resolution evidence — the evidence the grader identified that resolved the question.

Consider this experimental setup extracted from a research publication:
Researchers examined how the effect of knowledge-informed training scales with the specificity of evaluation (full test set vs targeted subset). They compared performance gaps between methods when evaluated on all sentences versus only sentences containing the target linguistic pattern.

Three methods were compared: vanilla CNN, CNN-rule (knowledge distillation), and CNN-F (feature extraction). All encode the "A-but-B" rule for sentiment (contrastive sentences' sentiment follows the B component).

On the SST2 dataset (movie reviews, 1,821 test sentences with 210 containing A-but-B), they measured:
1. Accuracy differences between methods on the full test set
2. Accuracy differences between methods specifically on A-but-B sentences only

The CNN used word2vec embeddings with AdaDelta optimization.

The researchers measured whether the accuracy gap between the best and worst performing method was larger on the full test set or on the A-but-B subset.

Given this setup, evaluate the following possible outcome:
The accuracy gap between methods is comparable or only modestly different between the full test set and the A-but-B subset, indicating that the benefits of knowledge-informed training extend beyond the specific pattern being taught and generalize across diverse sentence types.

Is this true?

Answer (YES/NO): NO